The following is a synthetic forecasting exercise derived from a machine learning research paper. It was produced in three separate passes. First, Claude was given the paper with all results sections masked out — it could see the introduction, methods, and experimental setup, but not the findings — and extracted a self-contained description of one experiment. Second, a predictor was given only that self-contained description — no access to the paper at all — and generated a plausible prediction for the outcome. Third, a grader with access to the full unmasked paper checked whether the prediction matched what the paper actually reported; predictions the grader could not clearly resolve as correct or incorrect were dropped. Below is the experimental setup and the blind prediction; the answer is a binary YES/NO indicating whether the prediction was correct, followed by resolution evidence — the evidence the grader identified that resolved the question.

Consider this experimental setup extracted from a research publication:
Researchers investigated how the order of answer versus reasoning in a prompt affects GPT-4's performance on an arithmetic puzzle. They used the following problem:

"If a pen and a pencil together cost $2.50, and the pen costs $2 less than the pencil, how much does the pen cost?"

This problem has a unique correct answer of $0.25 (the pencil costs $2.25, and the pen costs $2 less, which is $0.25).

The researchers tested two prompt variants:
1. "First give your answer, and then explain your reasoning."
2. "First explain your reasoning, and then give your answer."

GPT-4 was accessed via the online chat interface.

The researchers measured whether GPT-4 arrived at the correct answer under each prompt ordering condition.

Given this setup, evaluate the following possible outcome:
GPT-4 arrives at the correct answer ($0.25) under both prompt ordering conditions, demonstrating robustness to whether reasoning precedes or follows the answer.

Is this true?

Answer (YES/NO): NO